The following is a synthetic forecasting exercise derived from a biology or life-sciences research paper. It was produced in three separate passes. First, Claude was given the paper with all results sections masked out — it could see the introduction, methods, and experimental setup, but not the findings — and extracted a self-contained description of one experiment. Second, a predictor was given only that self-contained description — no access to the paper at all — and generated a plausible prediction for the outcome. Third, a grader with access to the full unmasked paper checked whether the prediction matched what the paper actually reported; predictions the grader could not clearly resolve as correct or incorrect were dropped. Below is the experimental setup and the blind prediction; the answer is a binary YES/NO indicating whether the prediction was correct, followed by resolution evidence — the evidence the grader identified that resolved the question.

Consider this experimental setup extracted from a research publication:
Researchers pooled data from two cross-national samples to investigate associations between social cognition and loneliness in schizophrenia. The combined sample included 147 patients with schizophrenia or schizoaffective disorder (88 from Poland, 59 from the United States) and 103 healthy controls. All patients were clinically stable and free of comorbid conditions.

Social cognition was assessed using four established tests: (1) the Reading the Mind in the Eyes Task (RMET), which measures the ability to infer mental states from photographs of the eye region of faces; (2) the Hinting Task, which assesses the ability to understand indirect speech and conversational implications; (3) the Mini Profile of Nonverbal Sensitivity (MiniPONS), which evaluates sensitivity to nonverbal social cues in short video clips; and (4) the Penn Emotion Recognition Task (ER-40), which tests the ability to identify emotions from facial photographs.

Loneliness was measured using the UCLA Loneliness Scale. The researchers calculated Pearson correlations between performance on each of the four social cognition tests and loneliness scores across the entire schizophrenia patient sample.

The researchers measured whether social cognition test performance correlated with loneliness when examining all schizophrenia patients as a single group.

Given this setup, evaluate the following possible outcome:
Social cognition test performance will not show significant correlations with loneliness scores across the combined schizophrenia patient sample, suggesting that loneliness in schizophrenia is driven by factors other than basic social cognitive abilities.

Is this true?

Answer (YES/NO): YES